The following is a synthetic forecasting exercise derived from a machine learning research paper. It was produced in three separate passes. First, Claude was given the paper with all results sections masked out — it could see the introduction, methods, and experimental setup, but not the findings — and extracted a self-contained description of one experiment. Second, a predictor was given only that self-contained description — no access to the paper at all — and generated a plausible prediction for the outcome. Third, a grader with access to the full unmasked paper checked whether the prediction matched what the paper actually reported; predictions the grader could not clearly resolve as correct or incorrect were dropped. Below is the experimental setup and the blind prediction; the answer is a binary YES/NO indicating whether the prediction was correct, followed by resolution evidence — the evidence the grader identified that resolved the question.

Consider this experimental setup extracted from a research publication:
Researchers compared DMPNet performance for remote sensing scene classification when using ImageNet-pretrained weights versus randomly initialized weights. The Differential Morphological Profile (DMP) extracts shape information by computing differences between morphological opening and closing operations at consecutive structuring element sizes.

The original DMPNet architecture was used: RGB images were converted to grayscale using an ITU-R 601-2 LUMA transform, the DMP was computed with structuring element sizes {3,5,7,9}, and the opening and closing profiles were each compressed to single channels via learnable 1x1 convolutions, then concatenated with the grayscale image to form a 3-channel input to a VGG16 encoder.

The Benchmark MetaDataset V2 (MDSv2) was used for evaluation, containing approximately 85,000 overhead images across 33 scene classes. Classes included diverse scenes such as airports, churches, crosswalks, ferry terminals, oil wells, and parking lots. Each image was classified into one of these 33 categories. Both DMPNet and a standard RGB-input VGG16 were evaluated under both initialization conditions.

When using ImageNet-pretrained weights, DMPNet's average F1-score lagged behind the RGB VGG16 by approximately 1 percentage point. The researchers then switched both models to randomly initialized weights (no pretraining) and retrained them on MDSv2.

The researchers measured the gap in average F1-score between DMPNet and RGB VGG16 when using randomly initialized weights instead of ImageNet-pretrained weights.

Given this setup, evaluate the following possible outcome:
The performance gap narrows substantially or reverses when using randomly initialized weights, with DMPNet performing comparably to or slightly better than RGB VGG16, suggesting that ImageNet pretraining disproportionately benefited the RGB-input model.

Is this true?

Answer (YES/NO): NO